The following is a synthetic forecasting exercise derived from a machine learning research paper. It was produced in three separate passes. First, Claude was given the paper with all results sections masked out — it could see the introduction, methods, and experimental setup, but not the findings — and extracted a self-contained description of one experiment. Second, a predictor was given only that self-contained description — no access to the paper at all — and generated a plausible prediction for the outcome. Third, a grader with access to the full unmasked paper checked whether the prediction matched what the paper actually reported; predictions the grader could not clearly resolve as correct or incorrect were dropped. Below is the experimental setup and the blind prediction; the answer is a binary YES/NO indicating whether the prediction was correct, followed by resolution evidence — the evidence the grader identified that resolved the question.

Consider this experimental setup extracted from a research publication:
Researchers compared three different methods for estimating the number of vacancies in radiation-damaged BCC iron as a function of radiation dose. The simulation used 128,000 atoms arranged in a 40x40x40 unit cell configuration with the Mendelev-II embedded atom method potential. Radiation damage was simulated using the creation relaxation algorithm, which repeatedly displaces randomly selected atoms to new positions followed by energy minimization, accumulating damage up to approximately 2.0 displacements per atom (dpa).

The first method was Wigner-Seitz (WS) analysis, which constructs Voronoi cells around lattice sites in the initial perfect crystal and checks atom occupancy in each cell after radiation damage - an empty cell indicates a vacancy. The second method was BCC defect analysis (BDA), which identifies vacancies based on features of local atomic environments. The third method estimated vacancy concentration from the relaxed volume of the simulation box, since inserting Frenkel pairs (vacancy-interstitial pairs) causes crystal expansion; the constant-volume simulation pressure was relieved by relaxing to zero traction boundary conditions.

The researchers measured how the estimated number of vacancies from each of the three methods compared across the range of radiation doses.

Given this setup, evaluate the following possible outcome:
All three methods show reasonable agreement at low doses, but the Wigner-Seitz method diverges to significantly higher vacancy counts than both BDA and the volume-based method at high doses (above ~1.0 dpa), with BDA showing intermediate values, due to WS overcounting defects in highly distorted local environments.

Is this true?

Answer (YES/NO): NO